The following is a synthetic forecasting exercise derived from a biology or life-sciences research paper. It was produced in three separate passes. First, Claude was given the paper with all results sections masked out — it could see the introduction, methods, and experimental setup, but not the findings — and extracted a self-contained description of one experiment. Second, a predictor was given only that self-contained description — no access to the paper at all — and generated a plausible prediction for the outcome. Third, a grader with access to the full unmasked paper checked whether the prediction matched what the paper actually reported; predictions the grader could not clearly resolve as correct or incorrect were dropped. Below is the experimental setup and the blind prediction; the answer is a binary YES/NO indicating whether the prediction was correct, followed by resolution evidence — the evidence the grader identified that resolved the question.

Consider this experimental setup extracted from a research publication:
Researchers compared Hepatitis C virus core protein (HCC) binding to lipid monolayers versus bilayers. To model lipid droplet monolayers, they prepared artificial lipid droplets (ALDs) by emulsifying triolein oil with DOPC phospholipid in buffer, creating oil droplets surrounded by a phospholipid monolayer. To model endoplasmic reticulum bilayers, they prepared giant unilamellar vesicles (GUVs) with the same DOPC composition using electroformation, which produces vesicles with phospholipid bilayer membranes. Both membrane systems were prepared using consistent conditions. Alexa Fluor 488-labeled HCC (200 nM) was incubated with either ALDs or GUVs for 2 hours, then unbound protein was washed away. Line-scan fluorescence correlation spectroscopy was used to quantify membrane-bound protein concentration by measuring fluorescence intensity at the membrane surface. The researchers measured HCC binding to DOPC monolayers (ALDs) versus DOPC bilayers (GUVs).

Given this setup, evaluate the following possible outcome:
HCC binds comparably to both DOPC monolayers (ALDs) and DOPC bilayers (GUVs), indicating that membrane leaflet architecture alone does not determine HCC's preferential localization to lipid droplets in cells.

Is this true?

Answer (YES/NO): NO